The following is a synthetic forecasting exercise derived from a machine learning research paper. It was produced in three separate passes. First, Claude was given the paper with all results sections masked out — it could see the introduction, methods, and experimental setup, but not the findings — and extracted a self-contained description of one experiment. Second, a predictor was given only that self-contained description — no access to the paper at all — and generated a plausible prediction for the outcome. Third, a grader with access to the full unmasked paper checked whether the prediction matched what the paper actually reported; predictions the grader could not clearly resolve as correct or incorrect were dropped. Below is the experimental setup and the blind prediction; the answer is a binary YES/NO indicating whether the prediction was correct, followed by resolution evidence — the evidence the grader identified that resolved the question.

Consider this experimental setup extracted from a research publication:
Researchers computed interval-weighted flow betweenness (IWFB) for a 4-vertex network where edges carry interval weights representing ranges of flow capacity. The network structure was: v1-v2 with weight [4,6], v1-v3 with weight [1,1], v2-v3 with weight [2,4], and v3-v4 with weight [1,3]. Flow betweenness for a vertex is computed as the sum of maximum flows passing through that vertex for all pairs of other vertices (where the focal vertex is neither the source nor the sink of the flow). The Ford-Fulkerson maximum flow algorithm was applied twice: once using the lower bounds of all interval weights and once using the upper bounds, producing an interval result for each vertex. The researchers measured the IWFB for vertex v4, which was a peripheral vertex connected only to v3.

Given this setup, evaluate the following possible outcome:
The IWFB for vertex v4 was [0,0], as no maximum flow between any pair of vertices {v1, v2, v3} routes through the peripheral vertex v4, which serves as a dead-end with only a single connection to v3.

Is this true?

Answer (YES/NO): YES